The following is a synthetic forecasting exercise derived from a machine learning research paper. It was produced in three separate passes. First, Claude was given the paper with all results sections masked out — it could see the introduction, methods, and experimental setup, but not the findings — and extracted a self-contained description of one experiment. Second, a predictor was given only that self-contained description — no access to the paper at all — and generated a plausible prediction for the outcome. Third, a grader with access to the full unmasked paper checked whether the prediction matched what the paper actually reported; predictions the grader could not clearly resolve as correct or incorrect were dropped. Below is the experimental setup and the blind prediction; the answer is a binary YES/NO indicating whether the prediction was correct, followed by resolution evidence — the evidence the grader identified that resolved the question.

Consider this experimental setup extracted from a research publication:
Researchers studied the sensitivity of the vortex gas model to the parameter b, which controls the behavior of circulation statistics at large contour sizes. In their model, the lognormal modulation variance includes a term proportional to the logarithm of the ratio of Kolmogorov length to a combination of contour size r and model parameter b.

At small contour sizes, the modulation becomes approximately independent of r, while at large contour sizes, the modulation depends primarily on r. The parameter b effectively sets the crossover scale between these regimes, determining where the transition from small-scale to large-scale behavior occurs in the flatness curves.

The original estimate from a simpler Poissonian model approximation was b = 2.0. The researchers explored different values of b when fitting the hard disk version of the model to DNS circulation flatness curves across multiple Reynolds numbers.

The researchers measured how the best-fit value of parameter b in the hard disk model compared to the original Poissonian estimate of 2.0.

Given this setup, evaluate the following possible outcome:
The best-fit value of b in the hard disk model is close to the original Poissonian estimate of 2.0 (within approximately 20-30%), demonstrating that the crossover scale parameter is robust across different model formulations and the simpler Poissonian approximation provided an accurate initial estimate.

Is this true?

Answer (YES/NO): YES